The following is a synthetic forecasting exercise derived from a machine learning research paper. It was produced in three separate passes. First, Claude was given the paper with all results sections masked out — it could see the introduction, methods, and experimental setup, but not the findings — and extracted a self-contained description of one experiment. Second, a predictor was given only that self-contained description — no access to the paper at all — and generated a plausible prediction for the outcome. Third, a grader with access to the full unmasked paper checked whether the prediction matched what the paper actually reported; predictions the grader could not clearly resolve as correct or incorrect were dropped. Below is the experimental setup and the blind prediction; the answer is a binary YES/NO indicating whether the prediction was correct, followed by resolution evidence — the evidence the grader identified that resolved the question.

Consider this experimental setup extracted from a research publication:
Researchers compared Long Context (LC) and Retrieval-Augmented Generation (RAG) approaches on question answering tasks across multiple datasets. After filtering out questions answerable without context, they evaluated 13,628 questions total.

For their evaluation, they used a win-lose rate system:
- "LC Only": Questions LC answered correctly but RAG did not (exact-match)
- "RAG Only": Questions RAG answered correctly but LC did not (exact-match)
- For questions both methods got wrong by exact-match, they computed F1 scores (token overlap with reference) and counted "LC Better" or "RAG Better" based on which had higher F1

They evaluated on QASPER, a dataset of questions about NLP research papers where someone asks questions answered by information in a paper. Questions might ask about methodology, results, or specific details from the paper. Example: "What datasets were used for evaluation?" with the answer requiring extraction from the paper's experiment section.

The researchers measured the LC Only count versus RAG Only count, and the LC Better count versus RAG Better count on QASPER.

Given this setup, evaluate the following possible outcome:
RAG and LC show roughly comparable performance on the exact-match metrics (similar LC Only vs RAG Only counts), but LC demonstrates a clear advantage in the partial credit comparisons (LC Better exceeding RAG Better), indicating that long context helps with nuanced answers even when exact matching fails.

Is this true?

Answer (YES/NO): YES